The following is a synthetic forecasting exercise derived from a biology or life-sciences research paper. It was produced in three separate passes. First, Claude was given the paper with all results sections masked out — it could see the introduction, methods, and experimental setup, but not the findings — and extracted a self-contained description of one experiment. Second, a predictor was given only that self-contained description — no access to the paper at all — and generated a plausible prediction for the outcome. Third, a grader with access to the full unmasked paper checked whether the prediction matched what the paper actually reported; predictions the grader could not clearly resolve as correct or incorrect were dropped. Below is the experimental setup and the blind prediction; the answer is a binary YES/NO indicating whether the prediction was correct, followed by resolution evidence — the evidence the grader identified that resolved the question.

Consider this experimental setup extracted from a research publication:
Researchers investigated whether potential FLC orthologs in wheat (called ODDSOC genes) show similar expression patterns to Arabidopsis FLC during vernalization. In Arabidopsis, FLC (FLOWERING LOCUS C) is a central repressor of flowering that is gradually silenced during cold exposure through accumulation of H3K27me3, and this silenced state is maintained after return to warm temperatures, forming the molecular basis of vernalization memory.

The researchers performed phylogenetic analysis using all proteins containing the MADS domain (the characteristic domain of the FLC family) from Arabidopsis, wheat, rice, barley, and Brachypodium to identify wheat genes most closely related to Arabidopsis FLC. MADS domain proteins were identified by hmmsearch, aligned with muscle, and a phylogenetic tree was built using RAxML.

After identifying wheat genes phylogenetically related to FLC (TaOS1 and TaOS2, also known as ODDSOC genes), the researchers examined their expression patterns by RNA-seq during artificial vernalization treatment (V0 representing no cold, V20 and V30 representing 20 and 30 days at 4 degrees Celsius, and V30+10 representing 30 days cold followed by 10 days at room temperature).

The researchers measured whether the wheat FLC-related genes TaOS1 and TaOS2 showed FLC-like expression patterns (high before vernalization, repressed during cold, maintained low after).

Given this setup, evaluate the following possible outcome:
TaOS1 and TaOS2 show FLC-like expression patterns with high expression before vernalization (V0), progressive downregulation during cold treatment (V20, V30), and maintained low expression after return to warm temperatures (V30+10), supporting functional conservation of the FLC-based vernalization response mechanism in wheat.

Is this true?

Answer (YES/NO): NO